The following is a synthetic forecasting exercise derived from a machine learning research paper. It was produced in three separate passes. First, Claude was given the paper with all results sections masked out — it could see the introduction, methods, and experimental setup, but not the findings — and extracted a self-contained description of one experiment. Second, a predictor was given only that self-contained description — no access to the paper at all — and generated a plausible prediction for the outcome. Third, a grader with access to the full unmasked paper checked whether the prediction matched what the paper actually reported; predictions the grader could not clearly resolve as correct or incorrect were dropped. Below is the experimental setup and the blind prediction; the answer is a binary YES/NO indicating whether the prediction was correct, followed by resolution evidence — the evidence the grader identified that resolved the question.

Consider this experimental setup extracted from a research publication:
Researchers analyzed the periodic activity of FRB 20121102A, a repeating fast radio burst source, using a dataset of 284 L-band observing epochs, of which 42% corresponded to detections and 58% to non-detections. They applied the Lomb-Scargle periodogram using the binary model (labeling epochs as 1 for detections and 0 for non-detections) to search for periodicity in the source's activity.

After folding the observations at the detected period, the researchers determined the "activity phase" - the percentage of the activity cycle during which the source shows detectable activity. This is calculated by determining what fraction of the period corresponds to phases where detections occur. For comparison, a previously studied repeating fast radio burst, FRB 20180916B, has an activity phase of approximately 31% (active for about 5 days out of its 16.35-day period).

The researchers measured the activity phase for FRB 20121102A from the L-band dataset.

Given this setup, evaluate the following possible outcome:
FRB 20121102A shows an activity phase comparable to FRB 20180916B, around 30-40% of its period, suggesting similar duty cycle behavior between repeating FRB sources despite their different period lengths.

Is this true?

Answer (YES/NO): NO